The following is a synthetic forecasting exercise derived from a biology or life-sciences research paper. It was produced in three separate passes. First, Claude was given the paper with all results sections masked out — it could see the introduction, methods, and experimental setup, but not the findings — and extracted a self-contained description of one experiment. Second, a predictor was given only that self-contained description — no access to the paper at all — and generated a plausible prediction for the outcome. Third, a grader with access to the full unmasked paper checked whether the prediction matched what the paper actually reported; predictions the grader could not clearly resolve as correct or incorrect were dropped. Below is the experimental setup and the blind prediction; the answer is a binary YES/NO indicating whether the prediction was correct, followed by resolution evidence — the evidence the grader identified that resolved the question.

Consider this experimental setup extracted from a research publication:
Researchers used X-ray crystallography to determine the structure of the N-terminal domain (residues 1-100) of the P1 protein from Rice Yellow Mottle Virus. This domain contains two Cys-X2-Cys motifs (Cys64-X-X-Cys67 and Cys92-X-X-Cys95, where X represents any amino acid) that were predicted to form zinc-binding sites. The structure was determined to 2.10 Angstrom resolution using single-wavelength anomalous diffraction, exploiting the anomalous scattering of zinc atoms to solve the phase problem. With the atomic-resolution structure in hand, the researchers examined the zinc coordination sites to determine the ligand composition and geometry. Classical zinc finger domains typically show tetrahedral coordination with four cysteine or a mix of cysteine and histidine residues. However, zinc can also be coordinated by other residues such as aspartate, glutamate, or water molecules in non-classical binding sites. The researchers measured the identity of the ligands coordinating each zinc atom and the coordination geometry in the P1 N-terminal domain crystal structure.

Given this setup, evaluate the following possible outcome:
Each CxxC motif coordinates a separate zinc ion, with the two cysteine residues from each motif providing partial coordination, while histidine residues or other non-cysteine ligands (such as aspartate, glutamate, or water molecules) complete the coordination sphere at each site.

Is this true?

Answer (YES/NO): NO